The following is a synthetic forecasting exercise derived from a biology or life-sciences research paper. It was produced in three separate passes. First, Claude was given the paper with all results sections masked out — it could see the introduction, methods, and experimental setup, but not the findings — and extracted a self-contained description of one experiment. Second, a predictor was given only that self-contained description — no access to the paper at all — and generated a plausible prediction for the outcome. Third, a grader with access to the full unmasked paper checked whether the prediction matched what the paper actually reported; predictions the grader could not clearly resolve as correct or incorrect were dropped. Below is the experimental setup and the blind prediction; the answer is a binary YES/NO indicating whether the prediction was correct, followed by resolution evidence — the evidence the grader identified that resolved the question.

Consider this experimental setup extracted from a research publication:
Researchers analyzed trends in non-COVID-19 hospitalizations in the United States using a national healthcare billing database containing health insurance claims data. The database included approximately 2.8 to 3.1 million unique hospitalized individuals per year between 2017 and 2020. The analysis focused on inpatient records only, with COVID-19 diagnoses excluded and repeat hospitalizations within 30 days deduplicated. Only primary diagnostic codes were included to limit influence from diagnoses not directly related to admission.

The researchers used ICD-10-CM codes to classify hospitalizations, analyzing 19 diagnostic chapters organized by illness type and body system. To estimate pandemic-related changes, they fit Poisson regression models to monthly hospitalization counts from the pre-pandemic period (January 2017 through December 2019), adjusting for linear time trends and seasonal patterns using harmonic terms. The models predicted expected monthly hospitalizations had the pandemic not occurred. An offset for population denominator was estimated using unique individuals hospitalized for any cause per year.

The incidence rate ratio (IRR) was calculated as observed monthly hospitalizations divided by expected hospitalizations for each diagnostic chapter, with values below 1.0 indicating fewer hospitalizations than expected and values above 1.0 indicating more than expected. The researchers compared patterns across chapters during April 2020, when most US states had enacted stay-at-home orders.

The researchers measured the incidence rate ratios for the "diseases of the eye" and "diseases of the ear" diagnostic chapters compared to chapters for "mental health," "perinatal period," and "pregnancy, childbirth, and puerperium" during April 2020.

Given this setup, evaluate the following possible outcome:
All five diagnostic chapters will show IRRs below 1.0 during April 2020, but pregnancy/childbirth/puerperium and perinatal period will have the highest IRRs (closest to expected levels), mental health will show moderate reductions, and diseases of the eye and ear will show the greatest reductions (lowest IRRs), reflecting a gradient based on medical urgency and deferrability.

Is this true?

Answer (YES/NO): NO